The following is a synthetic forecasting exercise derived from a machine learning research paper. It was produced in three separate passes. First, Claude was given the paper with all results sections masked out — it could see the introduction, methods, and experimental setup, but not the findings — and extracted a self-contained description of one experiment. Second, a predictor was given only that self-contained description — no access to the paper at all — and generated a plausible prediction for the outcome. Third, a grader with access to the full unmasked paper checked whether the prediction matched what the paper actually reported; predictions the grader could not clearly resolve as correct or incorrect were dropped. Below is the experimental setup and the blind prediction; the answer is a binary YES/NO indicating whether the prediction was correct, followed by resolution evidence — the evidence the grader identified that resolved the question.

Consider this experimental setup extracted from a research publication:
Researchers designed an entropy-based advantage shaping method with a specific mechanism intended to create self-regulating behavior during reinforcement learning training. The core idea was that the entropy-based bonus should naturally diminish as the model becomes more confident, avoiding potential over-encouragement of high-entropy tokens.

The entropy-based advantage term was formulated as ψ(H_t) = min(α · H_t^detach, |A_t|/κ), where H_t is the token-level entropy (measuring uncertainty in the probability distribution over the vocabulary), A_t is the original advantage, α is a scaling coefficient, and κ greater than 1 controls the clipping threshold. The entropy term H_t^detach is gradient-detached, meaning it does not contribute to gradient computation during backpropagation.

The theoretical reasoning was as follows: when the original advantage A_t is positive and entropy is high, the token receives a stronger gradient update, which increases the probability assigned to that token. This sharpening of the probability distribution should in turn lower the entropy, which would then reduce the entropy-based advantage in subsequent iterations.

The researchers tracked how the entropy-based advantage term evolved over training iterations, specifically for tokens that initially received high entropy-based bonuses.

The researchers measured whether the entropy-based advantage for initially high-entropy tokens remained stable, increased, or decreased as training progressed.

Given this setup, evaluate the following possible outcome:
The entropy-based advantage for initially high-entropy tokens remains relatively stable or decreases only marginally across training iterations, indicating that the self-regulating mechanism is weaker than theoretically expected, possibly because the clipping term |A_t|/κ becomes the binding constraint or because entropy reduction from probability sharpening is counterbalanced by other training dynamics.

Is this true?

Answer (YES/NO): NO